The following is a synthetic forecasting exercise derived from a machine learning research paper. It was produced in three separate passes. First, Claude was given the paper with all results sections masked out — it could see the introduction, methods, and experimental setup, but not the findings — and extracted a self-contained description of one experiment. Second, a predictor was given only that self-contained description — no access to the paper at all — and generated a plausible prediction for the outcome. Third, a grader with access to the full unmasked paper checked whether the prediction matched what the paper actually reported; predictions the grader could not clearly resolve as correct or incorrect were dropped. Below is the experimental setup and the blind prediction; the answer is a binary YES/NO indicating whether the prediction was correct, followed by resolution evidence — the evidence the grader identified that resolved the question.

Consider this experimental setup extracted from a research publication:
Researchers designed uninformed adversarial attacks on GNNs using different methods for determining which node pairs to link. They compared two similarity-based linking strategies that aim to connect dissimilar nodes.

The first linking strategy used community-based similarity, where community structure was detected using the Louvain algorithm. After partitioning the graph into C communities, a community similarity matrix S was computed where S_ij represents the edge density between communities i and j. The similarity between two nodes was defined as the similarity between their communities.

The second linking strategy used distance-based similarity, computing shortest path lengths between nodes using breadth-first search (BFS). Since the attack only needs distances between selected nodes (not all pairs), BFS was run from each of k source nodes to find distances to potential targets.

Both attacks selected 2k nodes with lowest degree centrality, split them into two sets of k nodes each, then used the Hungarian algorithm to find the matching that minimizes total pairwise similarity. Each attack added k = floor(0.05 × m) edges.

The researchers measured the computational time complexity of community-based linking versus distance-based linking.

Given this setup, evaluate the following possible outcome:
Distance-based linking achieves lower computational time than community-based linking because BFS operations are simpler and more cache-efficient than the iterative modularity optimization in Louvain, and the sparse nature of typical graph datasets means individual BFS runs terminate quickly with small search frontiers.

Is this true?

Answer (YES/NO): NO